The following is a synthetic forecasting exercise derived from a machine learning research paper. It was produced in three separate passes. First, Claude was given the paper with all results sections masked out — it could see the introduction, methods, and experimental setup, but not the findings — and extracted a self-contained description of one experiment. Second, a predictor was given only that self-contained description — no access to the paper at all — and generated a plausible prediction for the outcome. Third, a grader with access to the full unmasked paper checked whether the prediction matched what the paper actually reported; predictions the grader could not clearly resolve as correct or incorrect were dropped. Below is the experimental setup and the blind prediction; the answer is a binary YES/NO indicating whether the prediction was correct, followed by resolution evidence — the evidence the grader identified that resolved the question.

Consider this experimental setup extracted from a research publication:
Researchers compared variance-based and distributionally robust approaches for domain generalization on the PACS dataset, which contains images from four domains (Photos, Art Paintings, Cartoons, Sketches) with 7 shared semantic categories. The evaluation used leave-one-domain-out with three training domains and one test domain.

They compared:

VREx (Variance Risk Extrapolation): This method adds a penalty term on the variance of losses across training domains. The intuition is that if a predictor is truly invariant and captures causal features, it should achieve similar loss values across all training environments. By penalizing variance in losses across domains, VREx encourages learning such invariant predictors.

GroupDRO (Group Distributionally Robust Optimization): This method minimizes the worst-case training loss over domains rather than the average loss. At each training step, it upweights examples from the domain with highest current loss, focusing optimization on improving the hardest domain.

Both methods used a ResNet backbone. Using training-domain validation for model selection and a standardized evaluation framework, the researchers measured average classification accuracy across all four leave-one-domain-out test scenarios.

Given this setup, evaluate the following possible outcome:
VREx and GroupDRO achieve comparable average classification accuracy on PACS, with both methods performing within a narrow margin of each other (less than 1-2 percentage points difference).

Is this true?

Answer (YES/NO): YES